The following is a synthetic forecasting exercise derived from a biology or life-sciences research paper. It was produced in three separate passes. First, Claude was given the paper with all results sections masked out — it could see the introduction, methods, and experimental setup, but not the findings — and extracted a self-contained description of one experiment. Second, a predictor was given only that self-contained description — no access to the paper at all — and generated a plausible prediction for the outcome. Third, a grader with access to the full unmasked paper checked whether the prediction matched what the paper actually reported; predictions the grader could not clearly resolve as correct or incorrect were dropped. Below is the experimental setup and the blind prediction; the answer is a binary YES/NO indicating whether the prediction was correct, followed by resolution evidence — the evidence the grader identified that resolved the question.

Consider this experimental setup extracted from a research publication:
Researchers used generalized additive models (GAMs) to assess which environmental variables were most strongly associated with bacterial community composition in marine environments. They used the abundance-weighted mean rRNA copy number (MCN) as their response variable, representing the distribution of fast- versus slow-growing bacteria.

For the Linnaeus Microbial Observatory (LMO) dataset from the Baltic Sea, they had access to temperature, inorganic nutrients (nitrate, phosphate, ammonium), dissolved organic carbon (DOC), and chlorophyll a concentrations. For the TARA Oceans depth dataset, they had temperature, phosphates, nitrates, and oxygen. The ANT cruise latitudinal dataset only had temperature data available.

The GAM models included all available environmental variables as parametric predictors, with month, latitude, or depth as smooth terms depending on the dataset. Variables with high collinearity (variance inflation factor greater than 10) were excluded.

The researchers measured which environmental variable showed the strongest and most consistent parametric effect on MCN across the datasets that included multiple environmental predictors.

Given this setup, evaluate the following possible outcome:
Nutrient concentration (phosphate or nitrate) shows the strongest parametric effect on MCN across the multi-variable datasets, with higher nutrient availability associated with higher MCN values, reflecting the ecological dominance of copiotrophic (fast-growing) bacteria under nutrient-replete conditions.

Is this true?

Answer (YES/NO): NO